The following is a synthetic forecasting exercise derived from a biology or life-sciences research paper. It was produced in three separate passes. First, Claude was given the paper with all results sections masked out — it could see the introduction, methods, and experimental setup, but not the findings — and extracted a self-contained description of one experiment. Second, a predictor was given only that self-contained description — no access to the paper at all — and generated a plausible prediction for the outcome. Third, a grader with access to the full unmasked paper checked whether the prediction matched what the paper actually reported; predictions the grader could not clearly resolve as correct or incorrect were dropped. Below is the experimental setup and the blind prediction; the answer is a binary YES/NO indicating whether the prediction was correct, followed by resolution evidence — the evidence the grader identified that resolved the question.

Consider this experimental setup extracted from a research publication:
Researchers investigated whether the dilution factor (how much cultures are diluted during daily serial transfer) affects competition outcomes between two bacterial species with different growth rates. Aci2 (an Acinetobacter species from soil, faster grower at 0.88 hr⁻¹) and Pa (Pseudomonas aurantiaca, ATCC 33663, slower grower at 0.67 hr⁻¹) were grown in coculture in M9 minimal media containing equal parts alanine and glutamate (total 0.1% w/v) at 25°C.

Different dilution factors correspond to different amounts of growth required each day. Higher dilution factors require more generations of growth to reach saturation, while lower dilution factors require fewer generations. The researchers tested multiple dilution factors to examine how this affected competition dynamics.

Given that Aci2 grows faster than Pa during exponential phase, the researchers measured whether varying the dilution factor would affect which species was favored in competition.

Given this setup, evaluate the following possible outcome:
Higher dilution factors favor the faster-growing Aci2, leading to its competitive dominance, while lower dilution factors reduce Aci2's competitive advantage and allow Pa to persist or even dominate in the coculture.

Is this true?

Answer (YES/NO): YES